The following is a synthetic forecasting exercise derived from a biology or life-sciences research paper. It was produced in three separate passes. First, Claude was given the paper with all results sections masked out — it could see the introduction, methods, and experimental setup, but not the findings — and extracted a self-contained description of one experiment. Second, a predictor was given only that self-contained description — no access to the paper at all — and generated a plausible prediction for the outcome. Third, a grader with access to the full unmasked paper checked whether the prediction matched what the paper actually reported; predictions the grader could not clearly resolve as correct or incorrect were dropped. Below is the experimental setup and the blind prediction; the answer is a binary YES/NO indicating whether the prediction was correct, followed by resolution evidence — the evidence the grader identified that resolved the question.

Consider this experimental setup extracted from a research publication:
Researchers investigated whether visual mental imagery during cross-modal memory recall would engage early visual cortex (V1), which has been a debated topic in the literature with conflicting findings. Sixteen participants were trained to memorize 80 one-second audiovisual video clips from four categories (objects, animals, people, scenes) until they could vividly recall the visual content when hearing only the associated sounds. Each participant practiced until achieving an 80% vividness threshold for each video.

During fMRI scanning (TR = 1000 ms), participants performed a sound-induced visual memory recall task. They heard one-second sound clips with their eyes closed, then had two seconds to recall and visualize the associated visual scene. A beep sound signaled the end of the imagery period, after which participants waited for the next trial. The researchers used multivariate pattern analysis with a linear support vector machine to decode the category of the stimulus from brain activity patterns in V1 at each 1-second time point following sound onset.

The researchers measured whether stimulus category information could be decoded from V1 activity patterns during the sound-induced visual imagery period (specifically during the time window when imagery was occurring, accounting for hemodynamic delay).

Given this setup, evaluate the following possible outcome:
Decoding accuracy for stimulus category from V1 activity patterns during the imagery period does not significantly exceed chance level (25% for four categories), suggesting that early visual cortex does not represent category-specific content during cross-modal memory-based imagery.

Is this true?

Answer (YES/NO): NO